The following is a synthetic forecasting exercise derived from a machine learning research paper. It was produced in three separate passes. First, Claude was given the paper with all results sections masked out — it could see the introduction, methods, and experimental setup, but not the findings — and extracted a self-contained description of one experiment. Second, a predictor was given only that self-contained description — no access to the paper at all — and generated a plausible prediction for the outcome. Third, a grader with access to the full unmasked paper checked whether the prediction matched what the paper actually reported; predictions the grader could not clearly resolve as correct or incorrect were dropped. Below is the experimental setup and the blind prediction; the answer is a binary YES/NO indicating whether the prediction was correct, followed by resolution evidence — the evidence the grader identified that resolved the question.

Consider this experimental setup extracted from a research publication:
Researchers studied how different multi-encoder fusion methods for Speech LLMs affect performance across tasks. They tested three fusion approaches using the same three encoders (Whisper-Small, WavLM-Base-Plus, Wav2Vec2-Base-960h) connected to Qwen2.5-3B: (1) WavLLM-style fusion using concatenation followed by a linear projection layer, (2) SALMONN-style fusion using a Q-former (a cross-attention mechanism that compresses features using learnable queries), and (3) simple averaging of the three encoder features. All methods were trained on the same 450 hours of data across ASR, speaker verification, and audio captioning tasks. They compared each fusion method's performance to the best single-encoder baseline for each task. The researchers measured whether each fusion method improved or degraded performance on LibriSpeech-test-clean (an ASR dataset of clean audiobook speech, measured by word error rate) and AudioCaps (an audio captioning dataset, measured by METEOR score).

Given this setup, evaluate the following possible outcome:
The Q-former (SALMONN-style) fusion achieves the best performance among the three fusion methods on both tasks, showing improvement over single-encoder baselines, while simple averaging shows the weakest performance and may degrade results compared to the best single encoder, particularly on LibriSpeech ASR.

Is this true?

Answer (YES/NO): NO